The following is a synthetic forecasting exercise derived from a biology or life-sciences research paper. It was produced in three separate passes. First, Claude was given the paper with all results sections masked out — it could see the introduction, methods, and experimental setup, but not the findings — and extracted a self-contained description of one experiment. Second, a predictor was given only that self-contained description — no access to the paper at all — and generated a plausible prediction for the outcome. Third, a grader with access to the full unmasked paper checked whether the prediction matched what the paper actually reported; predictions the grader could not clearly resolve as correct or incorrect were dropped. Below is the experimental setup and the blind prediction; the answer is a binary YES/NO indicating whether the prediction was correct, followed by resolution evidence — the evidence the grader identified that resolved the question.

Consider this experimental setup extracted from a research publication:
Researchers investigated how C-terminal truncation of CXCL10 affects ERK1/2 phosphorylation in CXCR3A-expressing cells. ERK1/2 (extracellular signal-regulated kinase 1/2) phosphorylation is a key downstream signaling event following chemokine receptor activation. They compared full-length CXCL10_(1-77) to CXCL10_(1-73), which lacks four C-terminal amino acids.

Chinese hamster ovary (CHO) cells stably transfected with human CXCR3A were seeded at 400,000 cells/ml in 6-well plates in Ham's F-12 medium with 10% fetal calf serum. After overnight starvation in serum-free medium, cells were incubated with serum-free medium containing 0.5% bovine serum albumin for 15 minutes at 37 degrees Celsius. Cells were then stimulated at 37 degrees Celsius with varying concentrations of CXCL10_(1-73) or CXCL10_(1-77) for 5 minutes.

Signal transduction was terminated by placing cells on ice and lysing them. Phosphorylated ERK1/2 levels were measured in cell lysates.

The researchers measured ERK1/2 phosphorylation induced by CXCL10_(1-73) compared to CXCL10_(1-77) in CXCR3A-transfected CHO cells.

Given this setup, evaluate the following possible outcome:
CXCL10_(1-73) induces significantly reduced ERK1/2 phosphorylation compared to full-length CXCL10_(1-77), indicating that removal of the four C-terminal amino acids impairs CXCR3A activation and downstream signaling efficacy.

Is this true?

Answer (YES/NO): YES